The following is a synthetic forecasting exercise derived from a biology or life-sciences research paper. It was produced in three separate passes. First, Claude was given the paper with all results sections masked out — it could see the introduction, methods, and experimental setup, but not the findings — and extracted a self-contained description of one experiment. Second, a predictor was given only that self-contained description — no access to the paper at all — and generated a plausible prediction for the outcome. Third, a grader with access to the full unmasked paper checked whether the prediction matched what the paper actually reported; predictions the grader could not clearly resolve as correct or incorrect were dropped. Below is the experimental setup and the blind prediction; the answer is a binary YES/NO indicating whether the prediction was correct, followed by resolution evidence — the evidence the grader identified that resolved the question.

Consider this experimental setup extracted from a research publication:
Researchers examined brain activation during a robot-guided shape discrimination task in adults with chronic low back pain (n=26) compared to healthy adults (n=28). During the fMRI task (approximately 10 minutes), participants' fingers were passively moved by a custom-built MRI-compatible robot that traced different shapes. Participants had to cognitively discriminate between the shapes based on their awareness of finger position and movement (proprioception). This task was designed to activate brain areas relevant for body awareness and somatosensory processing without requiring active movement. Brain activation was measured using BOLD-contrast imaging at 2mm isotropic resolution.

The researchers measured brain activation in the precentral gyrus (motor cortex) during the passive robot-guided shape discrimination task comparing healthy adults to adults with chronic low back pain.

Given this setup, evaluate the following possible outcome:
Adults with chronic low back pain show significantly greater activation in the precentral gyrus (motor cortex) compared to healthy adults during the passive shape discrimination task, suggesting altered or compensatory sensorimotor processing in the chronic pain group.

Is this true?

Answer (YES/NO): NO